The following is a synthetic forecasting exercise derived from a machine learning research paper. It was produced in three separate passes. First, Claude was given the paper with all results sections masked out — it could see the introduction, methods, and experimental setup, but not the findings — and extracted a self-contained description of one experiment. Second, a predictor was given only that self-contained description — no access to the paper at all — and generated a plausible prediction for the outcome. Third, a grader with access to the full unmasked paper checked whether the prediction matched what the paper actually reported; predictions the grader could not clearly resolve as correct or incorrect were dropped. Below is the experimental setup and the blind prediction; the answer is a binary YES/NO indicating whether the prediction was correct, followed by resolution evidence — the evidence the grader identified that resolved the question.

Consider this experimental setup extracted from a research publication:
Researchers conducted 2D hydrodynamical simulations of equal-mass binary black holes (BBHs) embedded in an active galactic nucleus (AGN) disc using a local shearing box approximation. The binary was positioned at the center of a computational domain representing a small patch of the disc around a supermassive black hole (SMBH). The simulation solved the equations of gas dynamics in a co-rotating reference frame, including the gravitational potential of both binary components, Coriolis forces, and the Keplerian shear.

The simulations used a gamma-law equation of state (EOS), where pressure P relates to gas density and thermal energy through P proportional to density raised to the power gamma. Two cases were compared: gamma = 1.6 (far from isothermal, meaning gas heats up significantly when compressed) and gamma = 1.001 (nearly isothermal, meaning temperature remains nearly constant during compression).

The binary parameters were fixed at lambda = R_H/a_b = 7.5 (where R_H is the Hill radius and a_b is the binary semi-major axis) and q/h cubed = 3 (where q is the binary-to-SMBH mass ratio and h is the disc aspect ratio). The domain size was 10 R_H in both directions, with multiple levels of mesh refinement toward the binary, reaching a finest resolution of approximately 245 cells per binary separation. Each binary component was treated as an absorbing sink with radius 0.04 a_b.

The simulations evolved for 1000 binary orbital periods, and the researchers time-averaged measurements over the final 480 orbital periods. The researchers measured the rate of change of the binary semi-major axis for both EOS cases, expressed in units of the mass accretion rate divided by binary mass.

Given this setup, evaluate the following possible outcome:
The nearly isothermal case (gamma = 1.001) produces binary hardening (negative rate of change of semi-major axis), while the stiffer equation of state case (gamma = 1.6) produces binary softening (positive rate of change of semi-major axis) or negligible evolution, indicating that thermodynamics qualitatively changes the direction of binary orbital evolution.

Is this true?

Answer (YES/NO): NO